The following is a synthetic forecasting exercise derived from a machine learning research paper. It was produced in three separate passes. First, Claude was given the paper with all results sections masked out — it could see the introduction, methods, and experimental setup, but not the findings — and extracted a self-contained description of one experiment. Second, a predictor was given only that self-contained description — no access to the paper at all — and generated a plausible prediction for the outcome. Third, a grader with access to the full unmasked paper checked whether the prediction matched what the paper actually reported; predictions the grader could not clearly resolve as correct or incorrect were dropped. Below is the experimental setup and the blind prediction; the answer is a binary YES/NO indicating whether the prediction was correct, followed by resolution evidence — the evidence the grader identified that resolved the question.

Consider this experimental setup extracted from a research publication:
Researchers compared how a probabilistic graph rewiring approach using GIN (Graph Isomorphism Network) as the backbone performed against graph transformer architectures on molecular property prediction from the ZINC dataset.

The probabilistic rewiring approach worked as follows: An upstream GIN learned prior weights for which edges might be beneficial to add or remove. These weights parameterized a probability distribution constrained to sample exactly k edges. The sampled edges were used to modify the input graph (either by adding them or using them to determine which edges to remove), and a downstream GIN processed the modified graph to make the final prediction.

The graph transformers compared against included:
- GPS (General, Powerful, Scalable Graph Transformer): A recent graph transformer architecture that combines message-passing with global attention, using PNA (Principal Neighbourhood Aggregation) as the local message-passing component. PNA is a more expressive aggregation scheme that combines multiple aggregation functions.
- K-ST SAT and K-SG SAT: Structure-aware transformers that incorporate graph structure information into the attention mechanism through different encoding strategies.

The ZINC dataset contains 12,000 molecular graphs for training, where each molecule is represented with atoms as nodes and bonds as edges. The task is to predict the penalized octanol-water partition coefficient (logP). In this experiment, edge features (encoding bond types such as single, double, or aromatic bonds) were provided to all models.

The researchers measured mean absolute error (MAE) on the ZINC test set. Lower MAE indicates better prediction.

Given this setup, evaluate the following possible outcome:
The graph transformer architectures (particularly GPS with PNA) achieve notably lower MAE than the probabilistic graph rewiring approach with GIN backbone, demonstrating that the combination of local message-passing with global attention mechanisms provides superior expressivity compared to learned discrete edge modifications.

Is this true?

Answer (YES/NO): NO